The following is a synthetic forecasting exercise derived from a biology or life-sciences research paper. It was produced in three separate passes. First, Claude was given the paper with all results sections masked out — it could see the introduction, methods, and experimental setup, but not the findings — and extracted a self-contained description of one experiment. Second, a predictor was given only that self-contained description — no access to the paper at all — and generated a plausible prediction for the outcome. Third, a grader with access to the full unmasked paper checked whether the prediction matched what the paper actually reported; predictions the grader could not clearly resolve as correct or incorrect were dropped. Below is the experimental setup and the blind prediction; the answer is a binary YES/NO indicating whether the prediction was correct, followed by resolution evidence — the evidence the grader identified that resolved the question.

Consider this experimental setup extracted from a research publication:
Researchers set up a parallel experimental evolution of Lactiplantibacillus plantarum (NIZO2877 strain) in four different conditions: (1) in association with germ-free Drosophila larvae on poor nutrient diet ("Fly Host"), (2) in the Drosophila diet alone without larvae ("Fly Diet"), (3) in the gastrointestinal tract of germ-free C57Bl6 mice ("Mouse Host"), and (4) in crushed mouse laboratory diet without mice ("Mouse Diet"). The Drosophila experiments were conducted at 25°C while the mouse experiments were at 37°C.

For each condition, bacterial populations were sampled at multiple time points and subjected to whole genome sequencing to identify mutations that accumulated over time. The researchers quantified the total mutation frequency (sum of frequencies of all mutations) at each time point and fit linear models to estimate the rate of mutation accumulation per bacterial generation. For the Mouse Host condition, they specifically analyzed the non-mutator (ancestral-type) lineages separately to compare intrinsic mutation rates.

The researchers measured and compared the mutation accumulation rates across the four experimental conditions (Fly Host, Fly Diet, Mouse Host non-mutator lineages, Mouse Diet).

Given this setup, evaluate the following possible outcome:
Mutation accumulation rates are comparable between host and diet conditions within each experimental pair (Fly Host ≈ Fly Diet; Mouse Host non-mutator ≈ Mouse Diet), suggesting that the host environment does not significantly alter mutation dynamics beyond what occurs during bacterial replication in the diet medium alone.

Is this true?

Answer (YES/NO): YES